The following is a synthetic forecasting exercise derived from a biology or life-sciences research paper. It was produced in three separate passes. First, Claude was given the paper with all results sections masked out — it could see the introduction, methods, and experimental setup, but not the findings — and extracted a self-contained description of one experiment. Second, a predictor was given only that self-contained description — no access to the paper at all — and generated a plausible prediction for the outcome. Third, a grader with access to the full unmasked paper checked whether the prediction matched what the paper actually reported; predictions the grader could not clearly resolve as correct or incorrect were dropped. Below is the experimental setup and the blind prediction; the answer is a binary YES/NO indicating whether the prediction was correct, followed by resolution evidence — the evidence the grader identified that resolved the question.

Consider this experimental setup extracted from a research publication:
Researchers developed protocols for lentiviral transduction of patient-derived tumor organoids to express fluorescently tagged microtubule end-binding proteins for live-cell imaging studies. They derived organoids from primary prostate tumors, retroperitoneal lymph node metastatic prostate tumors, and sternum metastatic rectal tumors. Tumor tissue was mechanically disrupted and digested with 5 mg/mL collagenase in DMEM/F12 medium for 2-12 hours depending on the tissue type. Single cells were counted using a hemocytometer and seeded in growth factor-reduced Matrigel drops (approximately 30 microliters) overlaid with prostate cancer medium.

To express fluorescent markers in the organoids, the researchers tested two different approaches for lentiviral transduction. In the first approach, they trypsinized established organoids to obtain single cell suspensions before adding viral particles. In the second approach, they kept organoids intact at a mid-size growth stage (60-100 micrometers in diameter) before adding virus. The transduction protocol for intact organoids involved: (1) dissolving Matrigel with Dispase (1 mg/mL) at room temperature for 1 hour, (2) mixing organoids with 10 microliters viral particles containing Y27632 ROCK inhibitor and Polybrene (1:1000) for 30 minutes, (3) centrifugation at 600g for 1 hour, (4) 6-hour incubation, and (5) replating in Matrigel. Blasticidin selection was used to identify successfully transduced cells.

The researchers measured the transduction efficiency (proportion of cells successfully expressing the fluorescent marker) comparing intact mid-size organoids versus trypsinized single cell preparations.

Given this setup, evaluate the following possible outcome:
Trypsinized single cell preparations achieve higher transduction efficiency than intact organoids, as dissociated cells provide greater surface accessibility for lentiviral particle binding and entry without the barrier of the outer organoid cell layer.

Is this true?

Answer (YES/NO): NO